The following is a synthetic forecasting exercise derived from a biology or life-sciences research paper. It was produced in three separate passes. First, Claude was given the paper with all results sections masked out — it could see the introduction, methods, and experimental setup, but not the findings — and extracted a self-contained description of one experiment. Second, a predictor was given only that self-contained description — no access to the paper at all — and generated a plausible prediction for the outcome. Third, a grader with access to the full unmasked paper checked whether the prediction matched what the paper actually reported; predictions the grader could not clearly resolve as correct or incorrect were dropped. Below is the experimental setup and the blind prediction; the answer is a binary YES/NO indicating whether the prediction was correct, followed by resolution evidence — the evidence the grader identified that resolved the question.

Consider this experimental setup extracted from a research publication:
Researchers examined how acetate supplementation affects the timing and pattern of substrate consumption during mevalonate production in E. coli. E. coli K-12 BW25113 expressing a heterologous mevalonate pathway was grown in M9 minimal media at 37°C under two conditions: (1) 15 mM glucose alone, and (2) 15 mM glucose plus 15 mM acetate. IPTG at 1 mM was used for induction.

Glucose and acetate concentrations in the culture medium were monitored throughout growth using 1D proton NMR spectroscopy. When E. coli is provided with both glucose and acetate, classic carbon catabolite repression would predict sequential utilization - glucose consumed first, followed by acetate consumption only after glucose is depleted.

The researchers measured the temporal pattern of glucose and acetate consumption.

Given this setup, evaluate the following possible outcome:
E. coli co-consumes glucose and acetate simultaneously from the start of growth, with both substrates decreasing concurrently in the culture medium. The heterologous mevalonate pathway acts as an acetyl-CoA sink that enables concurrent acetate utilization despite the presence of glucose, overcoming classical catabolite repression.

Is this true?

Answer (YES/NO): NO